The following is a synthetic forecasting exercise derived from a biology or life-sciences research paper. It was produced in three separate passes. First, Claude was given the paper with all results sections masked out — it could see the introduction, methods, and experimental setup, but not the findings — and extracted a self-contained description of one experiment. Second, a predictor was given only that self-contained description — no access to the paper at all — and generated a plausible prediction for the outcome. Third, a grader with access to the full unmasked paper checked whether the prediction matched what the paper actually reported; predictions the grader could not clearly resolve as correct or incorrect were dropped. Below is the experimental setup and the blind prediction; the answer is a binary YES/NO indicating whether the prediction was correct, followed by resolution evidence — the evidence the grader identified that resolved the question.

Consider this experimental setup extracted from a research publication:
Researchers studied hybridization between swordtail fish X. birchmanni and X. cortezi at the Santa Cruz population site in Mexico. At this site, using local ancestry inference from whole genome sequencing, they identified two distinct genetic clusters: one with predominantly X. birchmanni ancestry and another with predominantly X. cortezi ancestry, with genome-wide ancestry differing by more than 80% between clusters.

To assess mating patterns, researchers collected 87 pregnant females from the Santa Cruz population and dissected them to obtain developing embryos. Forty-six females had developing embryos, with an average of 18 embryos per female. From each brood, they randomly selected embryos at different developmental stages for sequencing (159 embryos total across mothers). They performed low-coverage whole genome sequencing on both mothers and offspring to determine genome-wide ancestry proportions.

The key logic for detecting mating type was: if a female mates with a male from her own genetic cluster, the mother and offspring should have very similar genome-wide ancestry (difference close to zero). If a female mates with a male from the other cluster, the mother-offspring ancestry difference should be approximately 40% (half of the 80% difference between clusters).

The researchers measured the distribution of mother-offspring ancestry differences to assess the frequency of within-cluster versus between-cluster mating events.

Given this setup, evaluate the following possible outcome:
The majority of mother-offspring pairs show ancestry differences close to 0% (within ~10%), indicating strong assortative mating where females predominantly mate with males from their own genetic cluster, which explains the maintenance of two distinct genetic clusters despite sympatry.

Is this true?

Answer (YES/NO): YES